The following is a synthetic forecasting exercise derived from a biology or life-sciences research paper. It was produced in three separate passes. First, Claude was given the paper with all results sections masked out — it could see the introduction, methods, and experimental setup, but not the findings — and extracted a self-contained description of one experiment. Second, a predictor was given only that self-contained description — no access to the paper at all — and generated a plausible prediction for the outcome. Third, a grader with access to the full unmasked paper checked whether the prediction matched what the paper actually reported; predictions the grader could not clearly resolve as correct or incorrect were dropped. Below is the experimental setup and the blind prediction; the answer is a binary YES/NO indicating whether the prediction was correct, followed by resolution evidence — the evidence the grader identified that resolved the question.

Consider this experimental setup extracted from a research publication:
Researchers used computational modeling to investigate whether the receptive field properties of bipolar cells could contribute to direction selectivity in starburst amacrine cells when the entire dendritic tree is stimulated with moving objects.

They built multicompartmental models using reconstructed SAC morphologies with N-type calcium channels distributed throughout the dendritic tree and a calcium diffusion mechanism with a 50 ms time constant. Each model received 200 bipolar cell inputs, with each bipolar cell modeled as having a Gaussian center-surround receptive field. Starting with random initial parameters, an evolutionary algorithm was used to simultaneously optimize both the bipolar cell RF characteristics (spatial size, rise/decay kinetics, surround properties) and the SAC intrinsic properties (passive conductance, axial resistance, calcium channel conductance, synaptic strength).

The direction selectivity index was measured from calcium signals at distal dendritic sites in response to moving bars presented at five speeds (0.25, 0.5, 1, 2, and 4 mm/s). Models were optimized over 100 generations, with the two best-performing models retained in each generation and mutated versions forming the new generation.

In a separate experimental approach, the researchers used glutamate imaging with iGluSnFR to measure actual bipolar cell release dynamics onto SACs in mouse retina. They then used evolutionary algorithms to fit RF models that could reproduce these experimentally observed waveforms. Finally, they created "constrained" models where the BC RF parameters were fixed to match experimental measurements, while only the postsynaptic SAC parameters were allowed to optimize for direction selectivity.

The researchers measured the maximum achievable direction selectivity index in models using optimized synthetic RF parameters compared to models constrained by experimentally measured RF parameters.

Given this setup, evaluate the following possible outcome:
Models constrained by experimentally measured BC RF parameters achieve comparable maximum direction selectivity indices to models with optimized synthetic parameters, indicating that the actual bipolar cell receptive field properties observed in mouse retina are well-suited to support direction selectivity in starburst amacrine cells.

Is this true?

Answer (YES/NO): NO